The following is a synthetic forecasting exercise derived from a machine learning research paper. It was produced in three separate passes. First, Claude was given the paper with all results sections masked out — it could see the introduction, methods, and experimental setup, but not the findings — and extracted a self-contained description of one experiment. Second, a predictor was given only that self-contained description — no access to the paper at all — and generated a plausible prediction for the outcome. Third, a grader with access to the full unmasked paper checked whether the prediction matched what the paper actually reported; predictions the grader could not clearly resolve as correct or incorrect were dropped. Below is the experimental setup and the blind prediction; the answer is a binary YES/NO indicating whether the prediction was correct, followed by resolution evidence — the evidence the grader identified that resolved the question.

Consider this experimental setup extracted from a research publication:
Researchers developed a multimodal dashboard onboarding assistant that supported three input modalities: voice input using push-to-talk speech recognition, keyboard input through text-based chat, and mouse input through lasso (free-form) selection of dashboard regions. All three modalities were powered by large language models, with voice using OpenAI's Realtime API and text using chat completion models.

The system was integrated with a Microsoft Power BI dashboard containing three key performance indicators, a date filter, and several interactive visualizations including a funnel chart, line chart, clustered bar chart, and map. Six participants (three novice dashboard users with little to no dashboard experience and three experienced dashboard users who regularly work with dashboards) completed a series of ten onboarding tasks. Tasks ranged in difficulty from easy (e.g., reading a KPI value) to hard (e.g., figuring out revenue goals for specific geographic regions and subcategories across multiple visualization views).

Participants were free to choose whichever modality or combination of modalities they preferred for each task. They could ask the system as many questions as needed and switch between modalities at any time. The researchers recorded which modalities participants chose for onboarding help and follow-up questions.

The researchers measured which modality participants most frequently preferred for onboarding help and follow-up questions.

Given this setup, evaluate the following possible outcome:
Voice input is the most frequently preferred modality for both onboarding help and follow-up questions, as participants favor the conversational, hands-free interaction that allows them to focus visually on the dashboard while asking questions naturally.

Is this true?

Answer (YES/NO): YES